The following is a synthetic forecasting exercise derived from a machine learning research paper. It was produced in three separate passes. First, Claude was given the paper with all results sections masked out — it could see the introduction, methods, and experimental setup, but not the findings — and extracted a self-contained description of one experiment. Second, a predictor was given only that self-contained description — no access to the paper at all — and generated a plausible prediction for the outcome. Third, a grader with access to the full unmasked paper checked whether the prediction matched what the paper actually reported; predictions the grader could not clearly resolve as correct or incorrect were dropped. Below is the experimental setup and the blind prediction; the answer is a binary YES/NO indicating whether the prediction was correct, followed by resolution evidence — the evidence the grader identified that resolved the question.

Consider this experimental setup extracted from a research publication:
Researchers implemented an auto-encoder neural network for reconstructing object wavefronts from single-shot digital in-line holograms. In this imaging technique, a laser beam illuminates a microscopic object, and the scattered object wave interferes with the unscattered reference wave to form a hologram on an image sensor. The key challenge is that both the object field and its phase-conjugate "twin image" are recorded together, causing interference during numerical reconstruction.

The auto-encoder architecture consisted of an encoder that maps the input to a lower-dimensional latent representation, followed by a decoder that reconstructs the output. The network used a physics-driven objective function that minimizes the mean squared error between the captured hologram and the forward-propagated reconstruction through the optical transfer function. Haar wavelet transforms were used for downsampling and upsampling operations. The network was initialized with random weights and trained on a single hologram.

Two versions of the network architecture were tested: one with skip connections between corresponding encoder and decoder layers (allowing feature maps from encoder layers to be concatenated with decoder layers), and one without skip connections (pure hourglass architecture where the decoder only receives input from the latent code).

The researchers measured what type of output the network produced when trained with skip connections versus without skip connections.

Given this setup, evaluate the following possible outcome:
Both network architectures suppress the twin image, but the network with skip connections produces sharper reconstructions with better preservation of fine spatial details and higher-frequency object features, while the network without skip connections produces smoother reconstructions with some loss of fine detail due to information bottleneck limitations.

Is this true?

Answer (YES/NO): NO